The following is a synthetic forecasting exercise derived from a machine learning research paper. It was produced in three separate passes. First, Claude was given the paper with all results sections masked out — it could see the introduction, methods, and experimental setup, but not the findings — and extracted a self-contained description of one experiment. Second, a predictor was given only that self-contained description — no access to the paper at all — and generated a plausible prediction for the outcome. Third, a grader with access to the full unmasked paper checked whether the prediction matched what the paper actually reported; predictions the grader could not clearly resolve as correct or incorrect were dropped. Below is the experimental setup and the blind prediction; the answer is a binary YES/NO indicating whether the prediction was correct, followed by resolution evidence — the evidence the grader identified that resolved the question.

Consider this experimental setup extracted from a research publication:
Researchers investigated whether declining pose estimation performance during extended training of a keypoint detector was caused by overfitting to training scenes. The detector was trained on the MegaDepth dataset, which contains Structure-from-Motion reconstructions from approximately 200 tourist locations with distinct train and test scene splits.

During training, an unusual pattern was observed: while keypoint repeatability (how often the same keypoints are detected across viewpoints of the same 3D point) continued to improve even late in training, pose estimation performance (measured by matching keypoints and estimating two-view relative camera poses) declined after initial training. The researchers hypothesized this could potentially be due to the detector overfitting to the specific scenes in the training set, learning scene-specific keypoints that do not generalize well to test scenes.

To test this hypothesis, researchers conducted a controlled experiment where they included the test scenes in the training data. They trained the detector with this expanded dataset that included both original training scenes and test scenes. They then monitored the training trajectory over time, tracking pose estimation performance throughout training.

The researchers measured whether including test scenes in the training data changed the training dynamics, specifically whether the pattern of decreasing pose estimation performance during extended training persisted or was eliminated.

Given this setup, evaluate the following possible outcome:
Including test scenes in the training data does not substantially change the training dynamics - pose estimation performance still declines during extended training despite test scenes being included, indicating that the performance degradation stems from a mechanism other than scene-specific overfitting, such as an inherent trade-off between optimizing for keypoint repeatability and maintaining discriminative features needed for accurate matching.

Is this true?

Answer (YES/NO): YES